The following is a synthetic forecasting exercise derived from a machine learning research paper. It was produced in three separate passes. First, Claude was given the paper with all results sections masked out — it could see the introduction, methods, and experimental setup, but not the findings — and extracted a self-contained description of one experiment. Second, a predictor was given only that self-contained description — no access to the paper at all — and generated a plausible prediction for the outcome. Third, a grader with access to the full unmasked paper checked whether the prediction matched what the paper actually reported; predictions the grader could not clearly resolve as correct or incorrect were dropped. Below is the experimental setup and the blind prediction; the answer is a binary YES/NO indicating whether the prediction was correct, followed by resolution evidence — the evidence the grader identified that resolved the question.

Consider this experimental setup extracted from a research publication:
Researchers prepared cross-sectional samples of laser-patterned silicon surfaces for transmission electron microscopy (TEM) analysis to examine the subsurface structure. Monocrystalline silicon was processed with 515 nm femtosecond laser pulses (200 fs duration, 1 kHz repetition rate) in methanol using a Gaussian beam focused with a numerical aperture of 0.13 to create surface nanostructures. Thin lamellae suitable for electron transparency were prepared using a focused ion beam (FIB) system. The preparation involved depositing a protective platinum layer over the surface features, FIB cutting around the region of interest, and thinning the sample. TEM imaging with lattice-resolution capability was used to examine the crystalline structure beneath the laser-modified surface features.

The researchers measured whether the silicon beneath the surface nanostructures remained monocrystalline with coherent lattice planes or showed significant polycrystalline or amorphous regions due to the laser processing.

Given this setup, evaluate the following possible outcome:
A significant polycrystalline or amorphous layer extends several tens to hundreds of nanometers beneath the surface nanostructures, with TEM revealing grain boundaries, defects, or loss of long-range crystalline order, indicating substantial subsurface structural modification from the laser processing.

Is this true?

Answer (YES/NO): NO